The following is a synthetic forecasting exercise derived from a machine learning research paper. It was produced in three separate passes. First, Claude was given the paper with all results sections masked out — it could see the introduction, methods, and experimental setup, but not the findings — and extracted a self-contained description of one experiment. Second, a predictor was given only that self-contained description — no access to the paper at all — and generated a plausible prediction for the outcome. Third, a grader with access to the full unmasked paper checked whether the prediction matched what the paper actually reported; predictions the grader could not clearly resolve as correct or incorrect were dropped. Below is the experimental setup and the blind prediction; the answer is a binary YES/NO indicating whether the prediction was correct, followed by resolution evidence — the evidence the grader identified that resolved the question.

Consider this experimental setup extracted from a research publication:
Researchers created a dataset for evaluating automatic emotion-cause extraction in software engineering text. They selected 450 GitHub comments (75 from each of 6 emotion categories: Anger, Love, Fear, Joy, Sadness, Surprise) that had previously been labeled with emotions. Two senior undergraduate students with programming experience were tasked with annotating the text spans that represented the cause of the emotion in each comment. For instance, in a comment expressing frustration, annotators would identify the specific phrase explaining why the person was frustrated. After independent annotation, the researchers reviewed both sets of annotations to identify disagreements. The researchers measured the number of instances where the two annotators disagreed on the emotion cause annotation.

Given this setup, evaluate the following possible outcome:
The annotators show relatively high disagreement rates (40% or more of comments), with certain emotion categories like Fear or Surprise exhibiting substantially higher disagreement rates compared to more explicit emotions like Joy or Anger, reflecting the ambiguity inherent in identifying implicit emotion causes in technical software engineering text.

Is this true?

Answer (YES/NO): NO